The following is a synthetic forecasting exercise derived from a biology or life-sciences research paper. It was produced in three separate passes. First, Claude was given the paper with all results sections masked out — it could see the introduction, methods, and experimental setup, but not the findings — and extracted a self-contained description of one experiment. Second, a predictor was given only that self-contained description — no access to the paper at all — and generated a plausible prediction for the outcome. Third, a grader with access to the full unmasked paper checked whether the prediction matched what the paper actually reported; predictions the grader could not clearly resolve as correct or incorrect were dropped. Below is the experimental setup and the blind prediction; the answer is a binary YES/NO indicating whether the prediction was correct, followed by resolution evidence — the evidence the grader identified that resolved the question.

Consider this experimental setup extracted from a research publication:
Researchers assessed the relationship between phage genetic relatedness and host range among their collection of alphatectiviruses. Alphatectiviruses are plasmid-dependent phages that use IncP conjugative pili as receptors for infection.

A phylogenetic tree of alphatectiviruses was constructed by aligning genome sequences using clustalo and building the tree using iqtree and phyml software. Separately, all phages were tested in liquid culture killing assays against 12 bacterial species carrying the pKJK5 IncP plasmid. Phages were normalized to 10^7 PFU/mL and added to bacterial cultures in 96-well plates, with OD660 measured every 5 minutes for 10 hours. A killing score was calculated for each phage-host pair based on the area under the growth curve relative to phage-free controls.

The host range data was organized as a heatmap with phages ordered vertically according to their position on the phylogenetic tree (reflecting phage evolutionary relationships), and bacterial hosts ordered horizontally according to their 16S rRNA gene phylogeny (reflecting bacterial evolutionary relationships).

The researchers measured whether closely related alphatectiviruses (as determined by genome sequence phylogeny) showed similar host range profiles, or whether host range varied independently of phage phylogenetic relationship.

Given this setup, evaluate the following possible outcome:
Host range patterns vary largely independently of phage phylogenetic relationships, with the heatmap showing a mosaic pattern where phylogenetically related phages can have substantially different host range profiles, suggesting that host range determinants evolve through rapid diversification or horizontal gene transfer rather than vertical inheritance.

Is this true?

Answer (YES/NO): YES